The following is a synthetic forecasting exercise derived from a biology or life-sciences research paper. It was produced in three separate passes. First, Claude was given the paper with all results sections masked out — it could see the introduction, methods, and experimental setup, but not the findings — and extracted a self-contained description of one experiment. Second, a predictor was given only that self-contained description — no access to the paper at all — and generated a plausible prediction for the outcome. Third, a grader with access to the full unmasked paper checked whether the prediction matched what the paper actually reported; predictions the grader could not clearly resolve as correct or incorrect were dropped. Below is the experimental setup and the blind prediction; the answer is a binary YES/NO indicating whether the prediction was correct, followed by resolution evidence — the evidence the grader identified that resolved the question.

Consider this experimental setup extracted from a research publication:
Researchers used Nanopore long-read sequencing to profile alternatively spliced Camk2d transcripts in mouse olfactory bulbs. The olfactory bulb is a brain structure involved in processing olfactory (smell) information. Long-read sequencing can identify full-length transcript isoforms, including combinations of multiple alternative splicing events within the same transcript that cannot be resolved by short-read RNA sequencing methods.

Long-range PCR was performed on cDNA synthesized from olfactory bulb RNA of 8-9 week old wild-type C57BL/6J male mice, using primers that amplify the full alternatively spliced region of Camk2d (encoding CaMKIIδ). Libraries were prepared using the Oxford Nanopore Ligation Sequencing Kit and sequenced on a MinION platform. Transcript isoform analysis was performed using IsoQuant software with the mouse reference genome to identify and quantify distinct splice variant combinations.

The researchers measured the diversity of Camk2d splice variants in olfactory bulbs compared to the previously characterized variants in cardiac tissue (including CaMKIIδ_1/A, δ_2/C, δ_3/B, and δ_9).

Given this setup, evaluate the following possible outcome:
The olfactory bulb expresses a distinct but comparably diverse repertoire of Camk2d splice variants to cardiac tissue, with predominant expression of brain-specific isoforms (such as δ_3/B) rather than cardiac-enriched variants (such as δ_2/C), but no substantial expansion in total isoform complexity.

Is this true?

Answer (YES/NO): NO